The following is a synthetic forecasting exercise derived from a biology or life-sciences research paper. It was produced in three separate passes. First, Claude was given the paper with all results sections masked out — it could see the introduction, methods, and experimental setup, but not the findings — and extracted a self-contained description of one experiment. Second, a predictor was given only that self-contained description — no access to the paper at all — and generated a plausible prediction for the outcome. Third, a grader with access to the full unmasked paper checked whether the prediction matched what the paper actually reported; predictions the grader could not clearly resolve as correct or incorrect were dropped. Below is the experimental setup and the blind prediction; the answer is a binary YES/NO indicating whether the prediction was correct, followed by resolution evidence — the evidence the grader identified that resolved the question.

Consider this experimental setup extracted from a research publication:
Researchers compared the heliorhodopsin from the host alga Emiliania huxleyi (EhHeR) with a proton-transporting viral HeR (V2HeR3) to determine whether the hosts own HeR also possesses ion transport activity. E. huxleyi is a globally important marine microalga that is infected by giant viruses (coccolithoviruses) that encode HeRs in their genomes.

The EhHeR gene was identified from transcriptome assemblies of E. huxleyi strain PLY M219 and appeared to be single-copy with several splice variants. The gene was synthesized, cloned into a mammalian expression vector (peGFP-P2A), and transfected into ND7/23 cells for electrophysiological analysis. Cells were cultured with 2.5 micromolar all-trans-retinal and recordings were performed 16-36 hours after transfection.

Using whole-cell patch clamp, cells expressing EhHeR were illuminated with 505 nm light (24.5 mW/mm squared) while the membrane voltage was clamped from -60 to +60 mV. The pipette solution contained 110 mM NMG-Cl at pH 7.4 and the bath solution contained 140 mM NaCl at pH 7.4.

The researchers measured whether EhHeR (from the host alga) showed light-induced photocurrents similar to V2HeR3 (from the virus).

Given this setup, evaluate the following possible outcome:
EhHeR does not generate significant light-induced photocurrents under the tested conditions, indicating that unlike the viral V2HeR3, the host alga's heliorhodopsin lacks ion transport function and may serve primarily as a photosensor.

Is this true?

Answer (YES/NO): YES